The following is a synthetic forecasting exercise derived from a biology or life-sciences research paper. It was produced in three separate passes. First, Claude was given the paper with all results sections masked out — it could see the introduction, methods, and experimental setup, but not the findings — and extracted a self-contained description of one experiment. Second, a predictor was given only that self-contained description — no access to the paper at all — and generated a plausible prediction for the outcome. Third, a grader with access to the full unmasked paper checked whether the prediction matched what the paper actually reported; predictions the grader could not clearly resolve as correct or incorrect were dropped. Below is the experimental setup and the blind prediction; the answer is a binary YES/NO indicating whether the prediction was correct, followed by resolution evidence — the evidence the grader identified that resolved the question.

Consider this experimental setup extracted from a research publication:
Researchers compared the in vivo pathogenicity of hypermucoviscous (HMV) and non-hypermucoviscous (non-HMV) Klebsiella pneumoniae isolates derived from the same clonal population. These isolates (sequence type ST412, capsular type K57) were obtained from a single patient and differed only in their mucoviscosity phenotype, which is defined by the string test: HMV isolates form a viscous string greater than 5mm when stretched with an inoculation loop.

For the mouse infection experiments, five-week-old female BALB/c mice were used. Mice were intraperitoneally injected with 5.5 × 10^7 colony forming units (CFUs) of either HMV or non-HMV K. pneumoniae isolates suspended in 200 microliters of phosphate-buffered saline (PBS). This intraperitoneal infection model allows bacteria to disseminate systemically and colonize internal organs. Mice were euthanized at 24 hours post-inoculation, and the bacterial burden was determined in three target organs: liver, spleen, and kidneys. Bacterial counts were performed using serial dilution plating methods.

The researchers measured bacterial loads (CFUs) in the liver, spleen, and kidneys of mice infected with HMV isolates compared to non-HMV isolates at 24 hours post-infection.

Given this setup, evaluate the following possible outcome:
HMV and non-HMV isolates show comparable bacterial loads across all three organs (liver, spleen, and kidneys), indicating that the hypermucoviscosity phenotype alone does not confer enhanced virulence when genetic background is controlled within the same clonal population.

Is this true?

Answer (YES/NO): NO